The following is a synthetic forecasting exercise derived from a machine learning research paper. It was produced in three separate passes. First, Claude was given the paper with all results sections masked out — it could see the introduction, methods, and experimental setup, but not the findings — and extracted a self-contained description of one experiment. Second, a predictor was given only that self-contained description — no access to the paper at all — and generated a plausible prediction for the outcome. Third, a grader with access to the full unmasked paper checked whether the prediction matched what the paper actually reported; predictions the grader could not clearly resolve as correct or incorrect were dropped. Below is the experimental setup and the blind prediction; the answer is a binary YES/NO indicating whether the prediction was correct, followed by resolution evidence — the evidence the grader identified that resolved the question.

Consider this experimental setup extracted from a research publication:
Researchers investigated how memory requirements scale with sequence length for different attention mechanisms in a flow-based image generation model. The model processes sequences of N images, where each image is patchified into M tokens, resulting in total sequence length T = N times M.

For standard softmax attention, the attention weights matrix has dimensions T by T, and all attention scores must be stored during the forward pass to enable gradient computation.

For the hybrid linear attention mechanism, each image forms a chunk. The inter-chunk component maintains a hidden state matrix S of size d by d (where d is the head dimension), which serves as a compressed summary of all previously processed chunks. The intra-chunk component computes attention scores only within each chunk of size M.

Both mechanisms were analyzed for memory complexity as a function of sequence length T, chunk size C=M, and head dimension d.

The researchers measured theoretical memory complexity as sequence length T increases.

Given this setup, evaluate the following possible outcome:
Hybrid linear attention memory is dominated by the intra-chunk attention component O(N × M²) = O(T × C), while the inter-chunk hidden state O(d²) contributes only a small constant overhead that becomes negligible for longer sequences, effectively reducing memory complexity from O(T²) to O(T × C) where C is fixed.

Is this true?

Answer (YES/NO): NO